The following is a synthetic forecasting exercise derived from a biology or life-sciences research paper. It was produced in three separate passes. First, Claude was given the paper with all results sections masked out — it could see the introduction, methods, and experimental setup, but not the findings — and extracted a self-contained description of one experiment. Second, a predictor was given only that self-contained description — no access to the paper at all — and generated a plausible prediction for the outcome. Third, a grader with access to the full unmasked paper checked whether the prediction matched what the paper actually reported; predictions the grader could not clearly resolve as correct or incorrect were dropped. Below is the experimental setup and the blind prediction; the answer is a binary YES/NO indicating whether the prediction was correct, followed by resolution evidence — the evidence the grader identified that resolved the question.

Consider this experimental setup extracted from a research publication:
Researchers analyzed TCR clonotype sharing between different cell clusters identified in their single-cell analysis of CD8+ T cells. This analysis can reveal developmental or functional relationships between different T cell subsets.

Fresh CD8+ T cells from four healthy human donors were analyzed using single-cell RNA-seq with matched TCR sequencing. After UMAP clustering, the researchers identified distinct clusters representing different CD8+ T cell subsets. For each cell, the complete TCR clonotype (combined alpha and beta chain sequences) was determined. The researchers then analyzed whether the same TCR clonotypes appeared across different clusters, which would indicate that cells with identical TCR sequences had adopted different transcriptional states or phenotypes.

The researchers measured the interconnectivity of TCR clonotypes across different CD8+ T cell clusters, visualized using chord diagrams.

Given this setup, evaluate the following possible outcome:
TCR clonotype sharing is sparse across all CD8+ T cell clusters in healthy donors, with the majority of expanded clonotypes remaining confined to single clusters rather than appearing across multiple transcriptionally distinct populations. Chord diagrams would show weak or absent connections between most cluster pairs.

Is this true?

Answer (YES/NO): NO